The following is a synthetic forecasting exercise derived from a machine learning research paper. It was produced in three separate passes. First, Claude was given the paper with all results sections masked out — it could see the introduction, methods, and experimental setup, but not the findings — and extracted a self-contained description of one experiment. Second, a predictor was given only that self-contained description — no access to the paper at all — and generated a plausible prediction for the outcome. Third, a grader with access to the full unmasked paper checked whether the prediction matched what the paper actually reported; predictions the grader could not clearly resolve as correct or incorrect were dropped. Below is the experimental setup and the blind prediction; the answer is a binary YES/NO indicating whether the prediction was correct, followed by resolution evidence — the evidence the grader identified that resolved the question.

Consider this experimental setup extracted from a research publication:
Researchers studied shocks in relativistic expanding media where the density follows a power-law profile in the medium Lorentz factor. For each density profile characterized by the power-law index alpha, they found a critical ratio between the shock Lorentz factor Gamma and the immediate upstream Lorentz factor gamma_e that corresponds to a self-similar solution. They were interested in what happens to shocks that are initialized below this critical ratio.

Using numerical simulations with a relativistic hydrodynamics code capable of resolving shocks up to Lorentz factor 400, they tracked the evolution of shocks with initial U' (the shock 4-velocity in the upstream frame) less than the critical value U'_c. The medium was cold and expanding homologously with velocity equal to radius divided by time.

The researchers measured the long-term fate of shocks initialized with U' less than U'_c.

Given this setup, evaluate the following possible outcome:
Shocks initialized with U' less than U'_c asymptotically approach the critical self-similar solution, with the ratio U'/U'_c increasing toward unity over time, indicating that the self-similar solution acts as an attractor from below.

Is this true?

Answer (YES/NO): NO